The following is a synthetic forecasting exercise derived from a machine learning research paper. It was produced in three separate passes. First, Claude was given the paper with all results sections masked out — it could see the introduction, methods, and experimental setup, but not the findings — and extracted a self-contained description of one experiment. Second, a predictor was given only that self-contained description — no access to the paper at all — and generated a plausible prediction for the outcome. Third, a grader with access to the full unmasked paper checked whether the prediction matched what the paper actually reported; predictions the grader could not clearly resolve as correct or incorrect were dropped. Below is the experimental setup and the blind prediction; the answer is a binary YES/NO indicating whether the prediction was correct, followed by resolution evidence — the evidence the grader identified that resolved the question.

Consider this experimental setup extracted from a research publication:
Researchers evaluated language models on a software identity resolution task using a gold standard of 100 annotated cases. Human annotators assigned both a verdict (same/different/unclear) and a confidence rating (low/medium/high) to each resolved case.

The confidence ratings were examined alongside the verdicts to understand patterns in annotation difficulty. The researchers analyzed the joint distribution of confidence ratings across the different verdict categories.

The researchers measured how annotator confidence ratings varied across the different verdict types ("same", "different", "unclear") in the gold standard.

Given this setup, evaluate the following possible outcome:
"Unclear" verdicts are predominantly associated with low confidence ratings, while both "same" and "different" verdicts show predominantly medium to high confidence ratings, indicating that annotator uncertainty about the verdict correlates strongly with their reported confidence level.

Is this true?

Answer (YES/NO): NO